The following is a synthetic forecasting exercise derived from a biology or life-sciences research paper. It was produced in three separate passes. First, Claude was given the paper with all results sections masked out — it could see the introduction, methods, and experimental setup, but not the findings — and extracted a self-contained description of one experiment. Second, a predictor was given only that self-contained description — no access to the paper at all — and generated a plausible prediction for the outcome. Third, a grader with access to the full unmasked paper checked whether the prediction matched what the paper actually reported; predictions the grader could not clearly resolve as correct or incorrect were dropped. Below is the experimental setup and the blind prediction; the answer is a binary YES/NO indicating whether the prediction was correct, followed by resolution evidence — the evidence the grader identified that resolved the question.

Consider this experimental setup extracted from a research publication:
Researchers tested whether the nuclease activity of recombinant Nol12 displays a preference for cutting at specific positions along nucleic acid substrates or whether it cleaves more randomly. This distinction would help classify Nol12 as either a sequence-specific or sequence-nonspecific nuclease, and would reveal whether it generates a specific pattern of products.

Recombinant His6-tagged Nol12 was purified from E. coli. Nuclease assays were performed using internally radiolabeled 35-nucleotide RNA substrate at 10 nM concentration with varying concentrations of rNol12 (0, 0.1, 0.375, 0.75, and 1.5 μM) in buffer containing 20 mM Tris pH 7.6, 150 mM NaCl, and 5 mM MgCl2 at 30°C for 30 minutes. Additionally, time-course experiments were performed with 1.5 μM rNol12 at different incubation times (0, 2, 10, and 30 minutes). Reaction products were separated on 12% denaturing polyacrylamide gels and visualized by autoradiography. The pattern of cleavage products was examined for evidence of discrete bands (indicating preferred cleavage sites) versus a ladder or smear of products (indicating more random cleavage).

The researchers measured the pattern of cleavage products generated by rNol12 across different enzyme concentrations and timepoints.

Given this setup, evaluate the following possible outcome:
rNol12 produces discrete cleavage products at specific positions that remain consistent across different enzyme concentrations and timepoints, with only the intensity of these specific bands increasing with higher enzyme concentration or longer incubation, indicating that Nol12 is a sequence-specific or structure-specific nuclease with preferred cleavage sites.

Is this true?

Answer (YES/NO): NO